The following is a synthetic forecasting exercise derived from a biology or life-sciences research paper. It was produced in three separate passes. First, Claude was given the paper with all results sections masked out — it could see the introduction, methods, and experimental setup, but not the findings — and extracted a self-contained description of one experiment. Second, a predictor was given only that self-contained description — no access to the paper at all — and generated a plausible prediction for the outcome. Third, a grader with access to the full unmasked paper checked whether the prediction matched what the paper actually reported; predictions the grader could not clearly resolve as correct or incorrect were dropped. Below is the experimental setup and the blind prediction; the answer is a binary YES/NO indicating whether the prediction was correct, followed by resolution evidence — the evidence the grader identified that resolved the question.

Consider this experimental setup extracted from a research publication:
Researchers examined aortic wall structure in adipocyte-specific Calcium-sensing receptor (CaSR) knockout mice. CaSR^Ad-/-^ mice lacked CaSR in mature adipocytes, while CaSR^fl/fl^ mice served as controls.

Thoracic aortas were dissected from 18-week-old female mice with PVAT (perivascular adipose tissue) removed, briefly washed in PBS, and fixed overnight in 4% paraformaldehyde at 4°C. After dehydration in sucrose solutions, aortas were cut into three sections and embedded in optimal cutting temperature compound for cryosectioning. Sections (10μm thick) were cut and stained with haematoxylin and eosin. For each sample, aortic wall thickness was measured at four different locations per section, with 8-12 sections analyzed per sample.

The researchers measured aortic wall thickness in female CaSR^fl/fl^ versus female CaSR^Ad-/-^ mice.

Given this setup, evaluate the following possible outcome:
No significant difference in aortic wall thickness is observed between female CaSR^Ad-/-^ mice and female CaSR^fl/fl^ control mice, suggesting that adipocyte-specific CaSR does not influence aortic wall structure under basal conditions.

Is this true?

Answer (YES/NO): YES